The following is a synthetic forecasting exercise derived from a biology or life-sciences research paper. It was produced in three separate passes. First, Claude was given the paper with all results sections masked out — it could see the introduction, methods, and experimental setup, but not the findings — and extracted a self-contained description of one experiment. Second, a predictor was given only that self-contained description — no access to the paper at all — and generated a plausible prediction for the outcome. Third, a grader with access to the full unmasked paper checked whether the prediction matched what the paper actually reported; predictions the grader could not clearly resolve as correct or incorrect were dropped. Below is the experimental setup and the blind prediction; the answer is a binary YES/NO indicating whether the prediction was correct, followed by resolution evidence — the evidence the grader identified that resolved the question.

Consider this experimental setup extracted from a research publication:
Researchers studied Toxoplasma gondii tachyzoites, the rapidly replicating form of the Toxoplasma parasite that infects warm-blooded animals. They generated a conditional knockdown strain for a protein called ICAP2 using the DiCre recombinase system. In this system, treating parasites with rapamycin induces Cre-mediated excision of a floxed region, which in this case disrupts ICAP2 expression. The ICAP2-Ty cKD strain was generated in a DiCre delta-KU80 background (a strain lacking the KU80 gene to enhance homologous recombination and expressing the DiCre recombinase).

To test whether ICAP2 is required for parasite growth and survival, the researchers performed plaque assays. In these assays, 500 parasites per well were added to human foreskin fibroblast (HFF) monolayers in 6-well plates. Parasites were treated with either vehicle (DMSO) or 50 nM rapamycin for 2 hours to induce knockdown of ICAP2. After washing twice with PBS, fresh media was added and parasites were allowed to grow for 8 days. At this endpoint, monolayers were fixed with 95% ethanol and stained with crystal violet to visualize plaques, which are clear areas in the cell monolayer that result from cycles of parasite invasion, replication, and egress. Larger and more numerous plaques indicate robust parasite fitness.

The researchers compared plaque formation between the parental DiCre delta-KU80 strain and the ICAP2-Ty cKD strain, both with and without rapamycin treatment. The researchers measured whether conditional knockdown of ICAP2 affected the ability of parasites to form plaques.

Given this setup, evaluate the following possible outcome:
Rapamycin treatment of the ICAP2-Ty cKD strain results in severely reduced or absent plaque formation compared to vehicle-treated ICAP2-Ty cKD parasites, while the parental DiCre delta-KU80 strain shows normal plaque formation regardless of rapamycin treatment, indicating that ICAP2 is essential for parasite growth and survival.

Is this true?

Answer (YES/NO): YES